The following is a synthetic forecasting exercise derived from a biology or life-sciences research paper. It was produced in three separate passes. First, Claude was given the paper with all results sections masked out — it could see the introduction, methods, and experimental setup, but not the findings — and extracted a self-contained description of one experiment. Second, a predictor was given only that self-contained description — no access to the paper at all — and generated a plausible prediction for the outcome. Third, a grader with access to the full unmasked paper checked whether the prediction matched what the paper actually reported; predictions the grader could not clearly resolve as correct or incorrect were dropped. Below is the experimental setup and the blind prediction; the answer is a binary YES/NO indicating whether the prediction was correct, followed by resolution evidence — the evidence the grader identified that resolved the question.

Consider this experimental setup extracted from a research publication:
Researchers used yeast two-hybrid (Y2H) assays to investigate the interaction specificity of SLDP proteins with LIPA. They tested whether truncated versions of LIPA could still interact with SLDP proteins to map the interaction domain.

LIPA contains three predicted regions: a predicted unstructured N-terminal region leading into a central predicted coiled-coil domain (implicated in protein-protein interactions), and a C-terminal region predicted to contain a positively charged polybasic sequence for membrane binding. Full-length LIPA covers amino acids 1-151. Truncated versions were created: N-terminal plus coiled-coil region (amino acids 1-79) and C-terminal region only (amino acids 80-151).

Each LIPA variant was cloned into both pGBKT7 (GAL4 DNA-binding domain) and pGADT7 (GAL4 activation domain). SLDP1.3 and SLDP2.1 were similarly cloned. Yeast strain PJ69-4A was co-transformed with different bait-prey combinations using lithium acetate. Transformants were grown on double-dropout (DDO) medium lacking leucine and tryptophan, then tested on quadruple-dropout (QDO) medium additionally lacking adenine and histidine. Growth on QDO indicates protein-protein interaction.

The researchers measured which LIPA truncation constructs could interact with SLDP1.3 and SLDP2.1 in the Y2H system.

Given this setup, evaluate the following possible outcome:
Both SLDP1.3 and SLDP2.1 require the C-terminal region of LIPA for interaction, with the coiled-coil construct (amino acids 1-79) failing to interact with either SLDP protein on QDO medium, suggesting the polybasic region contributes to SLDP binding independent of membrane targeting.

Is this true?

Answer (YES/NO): NO